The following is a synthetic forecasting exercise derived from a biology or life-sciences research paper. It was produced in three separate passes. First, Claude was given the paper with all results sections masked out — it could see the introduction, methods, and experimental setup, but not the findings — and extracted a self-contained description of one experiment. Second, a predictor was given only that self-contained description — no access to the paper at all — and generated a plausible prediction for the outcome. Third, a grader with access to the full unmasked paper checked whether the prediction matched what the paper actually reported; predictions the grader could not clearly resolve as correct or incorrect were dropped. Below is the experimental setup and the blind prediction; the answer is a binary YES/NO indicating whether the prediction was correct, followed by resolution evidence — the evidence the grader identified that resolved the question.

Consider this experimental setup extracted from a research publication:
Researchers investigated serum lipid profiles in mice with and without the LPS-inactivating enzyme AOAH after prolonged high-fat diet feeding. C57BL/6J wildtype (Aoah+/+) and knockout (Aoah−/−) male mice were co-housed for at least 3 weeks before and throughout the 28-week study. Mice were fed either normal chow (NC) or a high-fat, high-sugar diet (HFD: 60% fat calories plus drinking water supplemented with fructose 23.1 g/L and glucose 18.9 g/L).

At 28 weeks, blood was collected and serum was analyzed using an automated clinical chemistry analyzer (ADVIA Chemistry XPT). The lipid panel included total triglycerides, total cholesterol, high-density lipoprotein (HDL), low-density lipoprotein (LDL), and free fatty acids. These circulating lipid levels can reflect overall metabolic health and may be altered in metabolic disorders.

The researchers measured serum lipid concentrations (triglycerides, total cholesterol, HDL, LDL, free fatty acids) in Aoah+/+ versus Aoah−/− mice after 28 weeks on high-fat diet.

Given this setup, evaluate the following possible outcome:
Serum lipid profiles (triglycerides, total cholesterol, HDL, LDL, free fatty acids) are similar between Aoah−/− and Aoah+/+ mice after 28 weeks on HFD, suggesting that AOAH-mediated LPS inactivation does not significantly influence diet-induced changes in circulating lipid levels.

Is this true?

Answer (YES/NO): NO